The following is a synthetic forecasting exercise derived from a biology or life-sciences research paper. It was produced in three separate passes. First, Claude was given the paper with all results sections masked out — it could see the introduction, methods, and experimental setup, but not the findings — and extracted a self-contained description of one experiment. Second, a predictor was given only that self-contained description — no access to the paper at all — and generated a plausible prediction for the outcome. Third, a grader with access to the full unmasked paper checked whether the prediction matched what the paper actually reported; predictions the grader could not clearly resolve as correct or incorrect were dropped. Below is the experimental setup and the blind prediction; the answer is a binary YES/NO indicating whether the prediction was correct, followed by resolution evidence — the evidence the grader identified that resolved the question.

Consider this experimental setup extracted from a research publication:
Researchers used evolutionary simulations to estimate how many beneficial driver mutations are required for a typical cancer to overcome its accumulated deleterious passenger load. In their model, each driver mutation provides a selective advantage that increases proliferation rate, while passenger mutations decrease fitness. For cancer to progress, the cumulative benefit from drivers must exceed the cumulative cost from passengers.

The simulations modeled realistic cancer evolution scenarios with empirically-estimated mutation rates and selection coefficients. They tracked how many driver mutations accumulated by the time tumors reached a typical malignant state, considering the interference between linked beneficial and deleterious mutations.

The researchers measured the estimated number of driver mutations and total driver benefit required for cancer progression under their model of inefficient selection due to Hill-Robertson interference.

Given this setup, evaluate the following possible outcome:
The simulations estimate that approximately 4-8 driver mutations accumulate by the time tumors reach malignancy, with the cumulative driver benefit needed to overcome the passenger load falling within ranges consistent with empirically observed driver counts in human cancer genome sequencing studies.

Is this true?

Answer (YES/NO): YES